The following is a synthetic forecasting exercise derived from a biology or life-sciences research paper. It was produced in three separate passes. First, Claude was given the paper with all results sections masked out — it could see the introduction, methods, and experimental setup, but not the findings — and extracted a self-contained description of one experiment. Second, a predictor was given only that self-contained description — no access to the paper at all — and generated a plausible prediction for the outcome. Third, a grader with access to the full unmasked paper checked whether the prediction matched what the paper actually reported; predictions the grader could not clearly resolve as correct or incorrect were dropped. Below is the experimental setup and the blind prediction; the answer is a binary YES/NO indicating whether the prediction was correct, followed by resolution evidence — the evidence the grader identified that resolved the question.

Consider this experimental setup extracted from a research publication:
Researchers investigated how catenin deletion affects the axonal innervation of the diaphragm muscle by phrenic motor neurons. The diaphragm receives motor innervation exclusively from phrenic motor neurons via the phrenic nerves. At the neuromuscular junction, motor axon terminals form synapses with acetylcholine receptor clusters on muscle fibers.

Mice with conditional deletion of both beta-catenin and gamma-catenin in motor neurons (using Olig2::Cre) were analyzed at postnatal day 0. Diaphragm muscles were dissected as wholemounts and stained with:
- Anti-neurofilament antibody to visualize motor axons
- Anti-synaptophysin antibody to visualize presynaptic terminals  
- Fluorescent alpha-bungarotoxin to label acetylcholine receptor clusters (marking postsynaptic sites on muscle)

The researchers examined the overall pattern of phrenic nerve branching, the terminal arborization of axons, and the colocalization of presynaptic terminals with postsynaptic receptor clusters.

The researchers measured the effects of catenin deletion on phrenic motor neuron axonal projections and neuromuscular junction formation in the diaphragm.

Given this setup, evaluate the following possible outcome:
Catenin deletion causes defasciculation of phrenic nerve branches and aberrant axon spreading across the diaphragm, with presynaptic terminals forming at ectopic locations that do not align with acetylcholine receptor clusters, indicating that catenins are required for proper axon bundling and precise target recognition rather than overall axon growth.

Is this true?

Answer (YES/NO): NO